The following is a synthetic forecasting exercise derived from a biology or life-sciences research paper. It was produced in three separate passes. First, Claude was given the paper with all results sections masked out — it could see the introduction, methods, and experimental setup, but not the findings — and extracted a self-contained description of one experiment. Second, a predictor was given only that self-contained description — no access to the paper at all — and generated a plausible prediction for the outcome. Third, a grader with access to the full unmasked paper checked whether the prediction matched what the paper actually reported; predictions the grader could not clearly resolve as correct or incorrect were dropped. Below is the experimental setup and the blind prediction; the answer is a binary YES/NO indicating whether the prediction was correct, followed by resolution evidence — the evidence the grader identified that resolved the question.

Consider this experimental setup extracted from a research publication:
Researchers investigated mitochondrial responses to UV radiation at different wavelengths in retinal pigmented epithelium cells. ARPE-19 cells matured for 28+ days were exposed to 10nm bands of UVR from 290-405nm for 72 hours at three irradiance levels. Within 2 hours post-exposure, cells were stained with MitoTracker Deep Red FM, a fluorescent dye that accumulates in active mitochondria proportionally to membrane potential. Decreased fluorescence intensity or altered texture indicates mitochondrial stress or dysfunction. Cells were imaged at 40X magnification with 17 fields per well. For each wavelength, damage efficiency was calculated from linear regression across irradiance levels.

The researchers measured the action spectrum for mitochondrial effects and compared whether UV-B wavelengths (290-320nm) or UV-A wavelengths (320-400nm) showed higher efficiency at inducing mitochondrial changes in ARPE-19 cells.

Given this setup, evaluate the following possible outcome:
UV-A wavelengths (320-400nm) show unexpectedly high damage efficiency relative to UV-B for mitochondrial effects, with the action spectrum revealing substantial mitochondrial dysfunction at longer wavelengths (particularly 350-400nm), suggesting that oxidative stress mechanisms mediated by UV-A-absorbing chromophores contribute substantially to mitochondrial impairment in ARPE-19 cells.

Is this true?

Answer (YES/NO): YES